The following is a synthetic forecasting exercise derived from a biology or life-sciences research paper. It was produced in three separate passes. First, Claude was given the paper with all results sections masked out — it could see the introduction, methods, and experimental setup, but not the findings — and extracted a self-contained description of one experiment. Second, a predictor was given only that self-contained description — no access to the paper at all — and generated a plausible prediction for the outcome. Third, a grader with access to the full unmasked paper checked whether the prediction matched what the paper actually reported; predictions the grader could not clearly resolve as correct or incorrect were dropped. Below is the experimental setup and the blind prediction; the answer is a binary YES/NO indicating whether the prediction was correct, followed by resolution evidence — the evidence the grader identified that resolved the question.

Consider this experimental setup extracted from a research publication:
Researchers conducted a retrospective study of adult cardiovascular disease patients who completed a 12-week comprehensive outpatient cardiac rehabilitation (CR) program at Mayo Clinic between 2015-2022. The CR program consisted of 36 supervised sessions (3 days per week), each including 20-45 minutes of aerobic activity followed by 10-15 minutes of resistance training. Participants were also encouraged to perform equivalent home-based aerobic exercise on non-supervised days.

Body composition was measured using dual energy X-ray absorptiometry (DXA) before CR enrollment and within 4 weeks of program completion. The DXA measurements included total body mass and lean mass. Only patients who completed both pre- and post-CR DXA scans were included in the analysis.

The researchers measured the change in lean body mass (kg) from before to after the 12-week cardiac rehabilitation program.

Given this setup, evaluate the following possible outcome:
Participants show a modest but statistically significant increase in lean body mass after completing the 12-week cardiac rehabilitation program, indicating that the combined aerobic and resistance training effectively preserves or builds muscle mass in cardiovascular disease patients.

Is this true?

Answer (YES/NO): YES